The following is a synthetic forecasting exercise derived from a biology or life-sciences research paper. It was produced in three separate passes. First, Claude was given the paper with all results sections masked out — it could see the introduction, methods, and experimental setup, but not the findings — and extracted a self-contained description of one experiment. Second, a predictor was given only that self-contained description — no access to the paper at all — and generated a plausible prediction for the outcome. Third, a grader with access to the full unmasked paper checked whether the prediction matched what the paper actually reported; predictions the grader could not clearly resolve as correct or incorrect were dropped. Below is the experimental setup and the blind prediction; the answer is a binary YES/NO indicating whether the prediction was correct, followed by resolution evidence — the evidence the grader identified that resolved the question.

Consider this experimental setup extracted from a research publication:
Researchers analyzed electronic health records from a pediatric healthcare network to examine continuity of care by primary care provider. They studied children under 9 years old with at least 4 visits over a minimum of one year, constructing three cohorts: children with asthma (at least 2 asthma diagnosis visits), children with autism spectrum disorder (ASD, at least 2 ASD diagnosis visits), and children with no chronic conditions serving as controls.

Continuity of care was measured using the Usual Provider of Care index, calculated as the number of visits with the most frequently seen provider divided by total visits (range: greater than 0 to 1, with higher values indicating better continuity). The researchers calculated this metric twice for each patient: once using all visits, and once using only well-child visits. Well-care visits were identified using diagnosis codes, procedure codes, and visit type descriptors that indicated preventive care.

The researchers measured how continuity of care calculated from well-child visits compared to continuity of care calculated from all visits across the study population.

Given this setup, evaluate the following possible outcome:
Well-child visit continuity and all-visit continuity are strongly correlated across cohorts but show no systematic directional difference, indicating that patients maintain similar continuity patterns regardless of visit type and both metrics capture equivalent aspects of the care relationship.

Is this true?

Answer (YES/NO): NO